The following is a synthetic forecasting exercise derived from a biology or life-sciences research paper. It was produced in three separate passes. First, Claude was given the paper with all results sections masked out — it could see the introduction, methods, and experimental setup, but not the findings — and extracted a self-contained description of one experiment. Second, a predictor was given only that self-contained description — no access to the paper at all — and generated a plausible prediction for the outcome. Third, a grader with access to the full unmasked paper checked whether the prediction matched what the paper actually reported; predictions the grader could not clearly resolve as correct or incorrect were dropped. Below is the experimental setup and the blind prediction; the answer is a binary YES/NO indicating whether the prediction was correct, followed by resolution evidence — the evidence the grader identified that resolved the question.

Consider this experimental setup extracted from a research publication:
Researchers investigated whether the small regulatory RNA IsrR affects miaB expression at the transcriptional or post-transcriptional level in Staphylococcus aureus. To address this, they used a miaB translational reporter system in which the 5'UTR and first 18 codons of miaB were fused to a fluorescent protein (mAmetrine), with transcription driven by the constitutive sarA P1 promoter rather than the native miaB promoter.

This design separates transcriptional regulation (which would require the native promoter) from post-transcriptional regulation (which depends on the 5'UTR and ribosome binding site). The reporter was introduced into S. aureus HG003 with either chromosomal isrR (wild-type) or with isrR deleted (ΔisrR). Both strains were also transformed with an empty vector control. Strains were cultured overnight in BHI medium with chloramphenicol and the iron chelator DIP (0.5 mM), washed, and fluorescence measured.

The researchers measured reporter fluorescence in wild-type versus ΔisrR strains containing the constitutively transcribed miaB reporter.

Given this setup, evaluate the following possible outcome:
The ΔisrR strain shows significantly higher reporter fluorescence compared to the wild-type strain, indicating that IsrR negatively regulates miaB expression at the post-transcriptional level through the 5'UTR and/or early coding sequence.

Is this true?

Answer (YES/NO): YES